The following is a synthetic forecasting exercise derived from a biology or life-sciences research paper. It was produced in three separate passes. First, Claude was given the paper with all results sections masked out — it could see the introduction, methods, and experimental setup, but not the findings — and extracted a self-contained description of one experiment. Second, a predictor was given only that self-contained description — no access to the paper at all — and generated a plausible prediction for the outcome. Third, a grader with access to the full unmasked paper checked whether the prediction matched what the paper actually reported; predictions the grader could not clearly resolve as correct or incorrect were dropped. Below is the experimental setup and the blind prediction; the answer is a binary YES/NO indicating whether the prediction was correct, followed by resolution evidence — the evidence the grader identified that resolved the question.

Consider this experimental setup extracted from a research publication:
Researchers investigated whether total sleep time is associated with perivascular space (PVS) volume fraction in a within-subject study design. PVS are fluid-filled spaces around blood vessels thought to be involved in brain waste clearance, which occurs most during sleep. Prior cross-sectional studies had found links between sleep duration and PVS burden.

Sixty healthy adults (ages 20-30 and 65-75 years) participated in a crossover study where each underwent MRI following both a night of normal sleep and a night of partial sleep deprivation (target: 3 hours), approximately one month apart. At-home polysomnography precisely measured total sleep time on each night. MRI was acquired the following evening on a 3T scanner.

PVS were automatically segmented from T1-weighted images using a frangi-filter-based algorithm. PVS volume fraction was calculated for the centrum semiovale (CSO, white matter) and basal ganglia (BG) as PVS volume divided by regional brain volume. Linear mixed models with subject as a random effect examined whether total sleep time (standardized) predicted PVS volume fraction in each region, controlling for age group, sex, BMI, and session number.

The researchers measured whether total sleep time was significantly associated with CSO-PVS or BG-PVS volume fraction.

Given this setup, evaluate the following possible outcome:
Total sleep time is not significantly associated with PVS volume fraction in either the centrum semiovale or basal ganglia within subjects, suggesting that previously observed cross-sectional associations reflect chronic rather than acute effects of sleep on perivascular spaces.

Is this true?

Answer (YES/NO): YES